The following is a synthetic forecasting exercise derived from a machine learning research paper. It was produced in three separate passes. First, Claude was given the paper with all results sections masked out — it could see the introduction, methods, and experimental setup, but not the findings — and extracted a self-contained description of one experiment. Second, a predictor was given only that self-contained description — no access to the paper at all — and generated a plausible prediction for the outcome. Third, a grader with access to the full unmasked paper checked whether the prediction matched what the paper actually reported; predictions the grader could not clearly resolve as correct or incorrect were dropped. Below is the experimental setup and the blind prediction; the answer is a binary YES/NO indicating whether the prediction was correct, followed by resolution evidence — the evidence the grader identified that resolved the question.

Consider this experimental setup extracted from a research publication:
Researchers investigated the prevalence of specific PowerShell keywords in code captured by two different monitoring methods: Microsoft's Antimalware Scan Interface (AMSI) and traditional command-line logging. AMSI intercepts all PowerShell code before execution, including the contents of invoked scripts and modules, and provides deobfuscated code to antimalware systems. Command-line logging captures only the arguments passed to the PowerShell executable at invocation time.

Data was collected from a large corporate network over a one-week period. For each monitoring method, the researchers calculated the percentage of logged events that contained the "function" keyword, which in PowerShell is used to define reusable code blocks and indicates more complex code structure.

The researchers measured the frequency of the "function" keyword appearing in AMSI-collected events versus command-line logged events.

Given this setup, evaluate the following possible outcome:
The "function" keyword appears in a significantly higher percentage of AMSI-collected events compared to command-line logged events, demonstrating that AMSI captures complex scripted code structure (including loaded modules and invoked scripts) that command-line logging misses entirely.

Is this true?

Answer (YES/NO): YES